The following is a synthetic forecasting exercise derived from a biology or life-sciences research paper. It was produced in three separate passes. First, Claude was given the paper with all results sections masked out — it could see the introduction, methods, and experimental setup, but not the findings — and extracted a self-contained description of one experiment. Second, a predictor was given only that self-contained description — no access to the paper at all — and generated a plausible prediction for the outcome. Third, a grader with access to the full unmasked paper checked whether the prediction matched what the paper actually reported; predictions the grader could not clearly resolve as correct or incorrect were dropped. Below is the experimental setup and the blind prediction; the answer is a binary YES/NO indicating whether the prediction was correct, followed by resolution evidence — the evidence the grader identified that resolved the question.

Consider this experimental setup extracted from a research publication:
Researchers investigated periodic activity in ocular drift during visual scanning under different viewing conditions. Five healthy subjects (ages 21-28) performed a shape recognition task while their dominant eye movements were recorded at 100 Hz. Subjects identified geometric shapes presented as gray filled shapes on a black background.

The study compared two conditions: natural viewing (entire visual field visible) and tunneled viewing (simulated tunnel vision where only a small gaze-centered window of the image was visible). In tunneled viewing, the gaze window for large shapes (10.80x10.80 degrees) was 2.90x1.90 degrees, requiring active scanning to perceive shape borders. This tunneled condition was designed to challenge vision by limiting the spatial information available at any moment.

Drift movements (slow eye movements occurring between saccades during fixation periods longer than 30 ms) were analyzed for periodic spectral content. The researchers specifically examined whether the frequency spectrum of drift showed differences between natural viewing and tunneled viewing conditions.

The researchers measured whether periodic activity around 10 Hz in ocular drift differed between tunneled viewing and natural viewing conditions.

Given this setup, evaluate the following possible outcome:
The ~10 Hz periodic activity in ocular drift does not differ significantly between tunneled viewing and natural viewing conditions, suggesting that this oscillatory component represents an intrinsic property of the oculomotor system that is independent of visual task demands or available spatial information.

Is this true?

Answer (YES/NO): NO